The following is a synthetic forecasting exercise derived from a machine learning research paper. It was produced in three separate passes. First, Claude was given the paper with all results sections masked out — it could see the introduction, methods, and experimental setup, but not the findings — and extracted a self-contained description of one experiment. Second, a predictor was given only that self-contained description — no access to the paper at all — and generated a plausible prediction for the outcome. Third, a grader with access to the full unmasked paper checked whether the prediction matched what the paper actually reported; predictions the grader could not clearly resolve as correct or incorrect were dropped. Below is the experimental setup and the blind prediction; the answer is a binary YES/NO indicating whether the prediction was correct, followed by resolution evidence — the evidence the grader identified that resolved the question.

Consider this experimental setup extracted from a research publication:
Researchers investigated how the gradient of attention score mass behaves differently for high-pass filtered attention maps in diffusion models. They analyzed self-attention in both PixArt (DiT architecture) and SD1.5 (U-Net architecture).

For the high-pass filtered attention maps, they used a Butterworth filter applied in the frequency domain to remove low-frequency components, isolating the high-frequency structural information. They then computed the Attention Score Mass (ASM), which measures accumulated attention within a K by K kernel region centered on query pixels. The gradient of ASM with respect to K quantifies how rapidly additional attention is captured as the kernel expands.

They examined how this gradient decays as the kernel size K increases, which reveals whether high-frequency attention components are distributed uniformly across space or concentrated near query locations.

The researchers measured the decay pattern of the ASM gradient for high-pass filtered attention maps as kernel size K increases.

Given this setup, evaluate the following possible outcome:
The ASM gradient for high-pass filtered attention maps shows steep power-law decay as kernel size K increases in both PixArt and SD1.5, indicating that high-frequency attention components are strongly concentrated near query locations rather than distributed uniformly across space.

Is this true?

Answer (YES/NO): YES